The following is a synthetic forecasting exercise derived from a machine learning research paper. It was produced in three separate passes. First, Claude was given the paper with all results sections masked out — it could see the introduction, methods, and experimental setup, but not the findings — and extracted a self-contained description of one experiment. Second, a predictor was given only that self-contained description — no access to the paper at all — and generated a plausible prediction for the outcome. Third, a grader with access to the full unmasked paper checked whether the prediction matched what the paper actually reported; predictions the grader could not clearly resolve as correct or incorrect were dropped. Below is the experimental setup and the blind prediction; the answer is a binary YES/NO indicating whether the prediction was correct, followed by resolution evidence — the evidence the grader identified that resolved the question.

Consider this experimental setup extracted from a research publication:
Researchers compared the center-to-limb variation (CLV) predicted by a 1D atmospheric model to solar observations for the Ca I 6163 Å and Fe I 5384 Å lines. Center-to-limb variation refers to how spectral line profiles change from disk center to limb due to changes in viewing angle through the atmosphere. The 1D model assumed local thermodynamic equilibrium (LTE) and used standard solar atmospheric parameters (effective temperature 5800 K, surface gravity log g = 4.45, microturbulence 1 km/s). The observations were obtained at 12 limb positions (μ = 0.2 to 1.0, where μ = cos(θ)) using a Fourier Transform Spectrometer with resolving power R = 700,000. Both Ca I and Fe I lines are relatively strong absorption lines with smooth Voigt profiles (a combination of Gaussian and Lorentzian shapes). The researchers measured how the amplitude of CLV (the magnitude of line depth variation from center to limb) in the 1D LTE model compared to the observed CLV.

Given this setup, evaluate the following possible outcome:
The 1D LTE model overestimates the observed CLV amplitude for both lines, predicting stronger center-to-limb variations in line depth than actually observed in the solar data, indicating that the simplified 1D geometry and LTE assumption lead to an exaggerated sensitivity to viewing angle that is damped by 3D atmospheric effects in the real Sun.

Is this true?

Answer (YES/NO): YES